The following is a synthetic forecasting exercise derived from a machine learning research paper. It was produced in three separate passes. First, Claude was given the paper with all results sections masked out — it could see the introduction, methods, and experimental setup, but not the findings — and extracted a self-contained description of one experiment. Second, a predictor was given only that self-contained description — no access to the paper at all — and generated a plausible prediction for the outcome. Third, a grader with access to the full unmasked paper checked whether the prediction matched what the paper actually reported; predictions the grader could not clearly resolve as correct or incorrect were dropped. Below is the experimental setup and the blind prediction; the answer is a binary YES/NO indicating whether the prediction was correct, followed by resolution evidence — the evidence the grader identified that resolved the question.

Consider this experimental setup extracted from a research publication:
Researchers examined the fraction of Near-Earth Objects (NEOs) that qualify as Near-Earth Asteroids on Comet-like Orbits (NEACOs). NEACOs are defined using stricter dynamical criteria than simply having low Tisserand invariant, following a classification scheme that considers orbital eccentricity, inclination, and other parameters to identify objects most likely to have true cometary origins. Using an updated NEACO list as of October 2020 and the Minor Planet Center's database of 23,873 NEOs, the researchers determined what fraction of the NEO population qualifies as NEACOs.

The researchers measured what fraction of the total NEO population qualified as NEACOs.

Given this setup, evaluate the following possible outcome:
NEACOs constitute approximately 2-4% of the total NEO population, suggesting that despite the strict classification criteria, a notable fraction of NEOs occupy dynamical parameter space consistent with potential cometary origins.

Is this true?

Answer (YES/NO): NO